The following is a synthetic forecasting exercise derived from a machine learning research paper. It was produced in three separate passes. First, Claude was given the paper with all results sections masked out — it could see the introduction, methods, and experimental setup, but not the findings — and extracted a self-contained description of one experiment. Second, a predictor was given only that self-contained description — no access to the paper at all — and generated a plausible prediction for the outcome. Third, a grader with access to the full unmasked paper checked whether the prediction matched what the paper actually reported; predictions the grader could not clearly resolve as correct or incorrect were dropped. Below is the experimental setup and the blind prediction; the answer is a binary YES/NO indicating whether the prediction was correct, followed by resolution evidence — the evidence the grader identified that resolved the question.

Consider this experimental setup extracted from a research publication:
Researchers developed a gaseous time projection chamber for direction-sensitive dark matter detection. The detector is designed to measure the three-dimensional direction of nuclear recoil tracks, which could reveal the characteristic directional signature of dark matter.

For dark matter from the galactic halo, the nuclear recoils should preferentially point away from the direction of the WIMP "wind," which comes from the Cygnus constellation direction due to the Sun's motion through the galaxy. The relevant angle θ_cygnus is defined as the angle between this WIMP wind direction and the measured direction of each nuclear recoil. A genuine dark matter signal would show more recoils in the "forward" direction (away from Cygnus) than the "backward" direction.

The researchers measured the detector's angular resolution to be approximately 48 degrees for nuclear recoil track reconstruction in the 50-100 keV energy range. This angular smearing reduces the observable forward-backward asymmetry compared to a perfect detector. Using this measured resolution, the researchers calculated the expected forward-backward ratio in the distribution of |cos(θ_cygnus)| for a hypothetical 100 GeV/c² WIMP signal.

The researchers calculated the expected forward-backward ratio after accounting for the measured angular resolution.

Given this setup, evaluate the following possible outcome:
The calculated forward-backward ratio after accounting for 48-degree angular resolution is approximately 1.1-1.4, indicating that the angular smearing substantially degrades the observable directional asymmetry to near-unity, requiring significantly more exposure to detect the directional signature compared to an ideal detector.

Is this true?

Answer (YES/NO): YES